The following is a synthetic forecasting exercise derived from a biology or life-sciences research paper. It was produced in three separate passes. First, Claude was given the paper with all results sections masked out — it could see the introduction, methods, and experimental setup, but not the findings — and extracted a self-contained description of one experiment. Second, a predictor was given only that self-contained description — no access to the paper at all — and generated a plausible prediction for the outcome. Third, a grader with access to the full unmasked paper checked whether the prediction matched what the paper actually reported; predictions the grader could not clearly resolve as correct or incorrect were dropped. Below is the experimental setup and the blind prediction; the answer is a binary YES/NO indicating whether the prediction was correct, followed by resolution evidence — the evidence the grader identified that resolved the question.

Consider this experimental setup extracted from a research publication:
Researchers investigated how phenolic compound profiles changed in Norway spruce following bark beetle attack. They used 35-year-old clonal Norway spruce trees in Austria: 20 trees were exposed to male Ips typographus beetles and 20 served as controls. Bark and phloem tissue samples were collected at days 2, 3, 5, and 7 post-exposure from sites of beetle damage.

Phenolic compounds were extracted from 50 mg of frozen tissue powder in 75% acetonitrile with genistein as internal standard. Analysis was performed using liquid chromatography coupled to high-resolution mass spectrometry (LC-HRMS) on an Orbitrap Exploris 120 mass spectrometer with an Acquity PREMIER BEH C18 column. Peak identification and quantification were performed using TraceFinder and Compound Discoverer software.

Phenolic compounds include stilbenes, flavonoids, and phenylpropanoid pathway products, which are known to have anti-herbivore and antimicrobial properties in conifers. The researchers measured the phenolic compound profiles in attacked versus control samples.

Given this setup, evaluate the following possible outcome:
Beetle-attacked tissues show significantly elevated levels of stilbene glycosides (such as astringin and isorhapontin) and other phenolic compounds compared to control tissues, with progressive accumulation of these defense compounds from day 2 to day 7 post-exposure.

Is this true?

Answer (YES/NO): NO